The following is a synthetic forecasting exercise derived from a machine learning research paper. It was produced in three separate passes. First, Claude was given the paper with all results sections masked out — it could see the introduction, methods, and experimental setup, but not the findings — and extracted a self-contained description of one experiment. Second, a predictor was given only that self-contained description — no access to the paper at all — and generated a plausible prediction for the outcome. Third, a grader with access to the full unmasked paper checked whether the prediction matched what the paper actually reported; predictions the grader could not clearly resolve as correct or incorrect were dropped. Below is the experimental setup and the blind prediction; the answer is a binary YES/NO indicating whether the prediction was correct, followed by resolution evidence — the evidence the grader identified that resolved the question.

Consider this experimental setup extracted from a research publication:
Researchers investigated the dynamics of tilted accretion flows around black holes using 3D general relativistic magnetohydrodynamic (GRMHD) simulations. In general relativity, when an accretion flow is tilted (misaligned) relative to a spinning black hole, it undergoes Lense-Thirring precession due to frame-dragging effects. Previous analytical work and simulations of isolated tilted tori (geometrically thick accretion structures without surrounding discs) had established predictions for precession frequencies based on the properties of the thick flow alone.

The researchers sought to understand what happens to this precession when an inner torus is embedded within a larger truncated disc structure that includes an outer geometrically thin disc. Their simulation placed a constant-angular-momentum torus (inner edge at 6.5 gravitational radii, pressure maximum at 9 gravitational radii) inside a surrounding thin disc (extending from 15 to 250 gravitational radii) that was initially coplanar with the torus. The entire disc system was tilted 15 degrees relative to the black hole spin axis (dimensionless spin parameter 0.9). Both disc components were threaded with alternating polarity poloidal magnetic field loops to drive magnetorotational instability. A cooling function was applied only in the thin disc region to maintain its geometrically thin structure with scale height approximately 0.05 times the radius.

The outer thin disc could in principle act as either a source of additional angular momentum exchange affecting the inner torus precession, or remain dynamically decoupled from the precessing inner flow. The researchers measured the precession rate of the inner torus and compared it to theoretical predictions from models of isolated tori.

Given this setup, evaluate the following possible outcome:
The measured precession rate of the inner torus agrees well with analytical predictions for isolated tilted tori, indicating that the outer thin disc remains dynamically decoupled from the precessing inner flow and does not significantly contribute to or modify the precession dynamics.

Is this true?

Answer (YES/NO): NO